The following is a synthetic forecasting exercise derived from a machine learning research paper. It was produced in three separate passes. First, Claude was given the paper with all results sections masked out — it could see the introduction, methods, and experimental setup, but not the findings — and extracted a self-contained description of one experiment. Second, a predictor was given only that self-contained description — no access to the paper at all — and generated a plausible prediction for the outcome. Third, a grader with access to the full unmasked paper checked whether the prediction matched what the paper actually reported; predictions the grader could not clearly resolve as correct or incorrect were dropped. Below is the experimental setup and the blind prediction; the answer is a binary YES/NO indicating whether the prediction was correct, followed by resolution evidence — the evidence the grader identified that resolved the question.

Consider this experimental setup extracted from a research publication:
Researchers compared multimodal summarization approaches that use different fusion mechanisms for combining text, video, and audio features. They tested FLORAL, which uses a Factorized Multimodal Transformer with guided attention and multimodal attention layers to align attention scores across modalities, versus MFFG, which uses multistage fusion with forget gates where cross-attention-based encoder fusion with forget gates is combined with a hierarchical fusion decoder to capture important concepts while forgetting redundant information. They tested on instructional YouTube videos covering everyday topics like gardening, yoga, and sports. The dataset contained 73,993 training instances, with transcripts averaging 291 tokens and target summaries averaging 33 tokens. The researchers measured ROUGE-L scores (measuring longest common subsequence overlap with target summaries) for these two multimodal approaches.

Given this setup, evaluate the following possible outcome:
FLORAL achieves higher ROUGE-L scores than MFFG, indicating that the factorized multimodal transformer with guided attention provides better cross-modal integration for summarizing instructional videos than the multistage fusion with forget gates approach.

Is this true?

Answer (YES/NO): NO